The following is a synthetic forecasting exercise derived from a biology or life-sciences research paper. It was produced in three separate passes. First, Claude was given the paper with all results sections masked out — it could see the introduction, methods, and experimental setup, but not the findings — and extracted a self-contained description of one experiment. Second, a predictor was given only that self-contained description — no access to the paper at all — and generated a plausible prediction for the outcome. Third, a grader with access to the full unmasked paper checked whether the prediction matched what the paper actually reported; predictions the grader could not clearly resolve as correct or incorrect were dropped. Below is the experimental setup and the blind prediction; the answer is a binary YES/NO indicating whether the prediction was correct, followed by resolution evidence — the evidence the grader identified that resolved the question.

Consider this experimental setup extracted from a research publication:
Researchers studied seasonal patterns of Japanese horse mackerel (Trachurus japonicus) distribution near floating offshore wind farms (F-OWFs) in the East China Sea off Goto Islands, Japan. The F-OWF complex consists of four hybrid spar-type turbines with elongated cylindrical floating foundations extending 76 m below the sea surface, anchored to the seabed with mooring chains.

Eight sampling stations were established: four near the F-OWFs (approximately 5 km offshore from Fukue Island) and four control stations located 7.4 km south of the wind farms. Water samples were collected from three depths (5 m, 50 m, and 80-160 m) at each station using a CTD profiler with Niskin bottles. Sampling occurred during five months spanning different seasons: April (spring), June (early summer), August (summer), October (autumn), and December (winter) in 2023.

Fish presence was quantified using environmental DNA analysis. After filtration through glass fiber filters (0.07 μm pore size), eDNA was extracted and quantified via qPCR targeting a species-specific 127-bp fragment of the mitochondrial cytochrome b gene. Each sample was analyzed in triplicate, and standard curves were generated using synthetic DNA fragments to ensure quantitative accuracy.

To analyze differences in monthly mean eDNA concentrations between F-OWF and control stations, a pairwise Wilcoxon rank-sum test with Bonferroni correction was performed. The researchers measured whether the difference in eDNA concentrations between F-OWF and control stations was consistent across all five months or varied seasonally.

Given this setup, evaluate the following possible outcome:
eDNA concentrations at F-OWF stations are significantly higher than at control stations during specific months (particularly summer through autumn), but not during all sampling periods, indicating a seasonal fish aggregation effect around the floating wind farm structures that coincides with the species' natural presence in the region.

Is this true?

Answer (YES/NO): NO